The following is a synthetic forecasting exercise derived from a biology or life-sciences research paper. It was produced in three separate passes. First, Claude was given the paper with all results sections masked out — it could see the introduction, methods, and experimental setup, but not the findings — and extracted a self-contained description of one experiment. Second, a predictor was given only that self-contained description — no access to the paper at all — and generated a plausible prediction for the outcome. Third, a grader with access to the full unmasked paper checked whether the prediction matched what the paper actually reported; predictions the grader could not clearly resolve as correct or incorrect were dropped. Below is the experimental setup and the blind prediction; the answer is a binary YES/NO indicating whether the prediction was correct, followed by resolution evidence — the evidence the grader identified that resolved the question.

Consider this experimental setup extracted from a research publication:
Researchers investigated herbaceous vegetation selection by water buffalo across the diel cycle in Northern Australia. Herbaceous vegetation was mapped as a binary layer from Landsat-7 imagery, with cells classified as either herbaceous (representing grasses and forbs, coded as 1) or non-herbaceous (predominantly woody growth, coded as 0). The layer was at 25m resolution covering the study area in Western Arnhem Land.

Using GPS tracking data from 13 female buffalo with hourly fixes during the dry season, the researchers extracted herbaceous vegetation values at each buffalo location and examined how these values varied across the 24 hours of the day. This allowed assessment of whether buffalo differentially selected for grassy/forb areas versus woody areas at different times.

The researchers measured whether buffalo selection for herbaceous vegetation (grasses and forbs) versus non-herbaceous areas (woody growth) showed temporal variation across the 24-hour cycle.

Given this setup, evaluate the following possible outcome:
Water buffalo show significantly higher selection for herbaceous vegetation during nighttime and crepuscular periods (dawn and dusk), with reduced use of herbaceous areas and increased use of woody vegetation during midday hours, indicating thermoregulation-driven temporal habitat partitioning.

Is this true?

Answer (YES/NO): YES